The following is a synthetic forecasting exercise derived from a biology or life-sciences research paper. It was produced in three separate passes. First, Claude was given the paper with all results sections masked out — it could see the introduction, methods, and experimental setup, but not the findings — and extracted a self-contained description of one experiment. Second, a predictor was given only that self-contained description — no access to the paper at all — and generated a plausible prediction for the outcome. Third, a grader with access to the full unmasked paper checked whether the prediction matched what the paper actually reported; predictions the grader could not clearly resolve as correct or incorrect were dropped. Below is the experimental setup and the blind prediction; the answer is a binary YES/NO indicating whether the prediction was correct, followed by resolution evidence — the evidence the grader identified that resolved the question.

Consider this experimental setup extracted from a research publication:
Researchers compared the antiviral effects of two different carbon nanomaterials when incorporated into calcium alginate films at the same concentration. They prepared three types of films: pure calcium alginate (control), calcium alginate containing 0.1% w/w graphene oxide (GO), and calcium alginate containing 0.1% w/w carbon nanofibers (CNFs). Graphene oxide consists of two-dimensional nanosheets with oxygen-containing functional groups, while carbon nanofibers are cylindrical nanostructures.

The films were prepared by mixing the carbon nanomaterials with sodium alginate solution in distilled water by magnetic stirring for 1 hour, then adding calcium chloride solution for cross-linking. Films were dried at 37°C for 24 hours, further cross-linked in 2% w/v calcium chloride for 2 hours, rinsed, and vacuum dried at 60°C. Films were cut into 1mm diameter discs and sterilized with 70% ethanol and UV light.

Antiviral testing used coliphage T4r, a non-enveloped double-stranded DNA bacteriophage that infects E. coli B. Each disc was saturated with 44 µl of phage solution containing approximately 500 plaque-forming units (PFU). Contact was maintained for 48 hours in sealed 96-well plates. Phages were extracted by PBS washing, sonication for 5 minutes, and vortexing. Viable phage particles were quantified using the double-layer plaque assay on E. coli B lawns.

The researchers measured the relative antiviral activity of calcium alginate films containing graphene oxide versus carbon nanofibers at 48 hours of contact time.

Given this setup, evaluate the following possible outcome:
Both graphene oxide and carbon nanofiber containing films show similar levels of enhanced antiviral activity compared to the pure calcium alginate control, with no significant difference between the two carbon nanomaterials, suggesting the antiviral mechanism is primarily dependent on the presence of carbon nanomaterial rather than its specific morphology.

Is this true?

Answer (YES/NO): NO